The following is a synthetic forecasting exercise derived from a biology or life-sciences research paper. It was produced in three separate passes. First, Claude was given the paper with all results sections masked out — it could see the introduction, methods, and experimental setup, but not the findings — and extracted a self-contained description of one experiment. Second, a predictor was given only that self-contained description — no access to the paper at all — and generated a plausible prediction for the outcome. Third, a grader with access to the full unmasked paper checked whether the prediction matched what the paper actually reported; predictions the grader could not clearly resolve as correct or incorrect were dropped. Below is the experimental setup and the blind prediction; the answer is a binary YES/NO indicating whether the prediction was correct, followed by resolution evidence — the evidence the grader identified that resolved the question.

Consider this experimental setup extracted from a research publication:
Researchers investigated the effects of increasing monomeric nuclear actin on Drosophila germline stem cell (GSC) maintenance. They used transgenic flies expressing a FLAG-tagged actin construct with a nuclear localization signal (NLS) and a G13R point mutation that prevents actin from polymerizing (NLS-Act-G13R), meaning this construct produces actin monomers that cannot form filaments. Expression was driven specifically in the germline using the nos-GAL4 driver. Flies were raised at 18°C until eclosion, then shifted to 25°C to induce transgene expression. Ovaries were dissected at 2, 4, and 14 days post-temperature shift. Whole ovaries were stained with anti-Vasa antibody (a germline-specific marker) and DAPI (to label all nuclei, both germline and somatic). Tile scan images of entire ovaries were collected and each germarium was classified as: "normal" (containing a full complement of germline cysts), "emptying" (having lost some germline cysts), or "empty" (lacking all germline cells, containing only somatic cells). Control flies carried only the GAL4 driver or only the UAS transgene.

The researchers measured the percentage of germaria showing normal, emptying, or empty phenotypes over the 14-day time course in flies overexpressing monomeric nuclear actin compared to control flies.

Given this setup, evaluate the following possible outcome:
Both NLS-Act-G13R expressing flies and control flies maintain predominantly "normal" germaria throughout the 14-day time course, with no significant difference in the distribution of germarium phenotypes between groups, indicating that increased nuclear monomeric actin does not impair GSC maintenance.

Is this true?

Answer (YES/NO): NO